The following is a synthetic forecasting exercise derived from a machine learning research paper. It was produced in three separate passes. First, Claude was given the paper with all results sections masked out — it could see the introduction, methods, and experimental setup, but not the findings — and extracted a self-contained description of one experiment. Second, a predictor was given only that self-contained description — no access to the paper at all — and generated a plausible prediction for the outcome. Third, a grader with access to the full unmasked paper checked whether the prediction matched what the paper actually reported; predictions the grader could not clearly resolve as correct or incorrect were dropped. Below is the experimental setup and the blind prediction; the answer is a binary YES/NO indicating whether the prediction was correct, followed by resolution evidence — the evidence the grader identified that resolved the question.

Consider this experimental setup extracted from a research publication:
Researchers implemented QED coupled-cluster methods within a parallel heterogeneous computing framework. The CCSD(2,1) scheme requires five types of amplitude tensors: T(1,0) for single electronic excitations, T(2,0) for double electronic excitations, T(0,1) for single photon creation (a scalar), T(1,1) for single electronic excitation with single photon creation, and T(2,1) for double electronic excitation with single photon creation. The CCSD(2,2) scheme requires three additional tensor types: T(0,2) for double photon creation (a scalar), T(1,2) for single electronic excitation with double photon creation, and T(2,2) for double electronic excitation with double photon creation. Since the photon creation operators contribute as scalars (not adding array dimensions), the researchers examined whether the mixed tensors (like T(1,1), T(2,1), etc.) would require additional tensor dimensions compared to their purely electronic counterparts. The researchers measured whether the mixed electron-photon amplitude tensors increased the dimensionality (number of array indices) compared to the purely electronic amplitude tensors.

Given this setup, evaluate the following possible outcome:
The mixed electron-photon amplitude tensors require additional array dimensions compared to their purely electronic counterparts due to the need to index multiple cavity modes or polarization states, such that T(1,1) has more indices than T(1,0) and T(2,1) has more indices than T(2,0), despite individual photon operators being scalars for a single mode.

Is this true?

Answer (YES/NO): NO